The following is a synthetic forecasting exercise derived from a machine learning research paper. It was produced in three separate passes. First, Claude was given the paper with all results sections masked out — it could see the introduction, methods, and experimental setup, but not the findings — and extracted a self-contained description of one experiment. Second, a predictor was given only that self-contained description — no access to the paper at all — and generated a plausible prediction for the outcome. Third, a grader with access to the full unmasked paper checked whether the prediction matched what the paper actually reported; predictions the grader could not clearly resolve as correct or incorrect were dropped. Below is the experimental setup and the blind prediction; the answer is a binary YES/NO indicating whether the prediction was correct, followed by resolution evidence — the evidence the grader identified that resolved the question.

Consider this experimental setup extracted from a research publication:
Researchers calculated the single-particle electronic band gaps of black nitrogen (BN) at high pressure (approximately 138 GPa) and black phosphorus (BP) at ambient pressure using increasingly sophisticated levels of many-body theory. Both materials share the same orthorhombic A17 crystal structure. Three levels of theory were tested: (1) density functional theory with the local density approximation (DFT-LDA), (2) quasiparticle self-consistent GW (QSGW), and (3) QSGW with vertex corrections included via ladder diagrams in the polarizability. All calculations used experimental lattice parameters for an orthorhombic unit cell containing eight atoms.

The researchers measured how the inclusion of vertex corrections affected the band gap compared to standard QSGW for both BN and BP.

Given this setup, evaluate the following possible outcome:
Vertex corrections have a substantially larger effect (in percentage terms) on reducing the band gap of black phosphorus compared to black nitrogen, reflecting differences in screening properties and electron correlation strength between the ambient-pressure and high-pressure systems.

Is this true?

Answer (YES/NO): NO